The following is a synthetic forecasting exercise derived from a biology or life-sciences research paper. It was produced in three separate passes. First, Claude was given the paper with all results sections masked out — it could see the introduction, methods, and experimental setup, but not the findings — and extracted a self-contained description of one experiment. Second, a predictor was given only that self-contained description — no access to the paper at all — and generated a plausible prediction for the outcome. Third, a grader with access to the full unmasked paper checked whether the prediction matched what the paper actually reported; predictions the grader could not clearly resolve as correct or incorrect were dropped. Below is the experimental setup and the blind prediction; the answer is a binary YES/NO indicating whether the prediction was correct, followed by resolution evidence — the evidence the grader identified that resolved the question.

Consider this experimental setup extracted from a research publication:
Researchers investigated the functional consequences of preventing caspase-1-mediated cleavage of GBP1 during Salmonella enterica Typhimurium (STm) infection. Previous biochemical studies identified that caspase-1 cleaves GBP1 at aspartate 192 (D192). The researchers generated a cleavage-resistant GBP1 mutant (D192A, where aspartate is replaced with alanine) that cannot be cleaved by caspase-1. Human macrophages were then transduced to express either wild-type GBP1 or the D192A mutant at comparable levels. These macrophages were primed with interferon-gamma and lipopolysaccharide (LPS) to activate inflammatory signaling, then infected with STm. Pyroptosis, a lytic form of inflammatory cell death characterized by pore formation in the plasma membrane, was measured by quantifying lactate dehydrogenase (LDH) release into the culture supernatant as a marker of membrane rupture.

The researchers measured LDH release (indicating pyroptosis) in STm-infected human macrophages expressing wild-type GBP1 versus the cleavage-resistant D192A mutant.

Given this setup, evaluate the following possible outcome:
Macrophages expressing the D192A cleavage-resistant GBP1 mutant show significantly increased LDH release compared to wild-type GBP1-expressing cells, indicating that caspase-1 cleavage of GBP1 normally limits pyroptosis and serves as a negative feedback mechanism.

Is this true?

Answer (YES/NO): YES